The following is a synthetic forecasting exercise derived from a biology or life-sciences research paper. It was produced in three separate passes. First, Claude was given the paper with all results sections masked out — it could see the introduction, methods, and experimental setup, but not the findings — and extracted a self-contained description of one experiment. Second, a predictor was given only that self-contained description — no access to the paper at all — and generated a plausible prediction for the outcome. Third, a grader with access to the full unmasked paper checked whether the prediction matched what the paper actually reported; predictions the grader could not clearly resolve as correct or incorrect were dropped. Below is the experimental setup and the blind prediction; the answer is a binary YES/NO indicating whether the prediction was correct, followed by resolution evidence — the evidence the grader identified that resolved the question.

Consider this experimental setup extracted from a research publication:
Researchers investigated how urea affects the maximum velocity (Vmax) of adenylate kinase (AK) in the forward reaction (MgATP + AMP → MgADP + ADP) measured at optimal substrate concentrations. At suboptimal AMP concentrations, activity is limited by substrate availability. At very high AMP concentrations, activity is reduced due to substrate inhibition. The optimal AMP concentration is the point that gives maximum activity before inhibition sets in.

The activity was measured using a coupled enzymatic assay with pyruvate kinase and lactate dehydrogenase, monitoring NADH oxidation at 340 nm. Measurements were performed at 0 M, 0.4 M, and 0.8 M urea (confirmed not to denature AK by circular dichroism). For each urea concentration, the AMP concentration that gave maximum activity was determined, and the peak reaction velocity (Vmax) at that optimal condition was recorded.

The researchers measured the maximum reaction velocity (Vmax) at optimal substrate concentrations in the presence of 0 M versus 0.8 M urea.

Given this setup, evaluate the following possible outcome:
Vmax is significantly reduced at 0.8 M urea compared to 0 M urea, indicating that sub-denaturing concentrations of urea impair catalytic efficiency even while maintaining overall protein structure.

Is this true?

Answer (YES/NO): NO